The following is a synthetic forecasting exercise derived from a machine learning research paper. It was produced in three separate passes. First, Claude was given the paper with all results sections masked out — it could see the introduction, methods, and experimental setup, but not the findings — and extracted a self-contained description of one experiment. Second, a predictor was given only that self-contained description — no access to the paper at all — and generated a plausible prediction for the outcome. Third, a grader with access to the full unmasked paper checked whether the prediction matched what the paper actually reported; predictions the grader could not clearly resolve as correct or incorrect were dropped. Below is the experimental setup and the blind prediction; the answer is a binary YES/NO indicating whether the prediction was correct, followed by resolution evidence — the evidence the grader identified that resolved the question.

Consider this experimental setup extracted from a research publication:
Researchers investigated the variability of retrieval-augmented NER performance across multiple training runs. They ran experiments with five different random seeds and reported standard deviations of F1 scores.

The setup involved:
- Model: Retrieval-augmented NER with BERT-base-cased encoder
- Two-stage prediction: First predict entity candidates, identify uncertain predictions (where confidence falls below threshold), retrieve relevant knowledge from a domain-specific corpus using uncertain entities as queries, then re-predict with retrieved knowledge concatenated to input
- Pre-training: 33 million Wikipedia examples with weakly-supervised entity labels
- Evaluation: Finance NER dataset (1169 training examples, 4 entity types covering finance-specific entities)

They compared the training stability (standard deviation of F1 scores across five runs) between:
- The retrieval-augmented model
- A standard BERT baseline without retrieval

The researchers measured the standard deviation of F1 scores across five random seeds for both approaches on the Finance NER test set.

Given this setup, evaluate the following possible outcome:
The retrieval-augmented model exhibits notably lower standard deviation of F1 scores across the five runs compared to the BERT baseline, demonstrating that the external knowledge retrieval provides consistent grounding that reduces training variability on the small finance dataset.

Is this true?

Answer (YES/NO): YES